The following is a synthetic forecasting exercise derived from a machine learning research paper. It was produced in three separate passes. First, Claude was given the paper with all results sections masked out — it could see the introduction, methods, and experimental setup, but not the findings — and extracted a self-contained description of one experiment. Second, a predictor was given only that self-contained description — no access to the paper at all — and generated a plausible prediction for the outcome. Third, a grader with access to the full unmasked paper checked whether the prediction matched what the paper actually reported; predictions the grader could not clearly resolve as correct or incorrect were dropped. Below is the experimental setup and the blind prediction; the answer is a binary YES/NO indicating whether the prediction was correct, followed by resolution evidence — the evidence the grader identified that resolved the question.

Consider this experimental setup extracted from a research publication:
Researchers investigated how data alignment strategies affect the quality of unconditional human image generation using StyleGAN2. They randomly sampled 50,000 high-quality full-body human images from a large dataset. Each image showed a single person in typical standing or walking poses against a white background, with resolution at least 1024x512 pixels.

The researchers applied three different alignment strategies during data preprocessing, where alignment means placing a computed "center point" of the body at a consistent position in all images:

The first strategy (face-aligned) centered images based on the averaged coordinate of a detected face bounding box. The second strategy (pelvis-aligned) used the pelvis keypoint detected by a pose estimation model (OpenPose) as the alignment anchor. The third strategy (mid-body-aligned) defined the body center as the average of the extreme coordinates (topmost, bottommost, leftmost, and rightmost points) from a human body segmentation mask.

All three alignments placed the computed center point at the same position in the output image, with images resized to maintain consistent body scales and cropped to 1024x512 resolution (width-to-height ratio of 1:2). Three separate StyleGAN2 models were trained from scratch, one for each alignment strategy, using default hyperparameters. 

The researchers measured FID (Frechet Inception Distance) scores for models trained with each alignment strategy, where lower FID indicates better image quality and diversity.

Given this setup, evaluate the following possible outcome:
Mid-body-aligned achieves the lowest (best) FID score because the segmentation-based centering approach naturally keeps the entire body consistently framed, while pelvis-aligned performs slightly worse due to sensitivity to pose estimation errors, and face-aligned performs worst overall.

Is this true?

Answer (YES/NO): YES